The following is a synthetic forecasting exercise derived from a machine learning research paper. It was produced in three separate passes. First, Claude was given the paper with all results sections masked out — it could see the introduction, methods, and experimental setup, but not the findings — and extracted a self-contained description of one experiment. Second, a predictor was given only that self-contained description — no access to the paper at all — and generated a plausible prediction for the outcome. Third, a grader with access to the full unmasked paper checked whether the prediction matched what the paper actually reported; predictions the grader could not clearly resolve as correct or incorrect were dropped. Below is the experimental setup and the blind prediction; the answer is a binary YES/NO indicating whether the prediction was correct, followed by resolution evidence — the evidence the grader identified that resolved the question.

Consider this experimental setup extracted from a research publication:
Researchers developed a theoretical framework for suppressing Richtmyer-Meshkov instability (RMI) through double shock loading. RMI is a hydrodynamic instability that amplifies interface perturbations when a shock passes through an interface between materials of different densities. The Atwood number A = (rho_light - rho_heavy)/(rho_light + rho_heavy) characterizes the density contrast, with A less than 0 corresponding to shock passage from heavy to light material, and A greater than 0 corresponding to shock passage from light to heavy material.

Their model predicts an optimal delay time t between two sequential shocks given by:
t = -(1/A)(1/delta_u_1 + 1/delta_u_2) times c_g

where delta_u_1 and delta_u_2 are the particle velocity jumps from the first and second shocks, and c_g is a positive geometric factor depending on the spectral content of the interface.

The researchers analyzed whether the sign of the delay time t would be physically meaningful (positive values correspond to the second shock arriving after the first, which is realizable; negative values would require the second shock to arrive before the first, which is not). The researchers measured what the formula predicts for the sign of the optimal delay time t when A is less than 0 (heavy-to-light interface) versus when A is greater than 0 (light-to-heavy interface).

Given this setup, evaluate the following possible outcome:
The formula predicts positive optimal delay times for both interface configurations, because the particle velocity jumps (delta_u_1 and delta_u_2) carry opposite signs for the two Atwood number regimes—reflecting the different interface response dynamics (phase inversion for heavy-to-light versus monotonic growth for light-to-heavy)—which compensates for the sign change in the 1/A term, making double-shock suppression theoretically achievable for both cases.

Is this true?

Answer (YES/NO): NO